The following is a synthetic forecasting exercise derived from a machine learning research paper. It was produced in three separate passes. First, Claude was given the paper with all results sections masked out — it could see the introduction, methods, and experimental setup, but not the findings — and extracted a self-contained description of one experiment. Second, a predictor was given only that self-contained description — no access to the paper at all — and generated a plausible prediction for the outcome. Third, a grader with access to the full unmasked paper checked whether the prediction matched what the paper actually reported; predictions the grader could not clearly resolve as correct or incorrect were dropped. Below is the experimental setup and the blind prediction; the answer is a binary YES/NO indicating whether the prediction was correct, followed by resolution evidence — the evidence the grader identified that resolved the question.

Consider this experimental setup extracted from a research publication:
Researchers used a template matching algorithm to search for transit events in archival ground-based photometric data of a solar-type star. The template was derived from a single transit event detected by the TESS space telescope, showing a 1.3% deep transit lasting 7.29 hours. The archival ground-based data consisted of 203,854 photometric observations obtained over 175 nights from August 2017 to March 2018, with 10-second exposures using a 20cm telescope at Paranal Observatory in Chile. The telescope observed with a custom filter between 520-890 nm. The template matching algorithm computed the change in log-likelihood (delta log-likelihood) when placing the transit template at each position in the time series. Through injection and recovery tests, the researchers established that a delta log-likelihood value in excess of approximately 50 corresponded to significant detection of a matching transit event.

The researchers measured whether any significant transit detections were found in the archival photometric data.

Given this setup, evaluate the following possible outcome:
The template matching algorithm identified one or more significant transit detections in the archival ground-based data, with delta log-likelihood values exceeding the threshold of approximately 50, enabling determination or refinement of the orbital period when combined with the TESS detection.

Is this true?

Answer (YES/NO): YES